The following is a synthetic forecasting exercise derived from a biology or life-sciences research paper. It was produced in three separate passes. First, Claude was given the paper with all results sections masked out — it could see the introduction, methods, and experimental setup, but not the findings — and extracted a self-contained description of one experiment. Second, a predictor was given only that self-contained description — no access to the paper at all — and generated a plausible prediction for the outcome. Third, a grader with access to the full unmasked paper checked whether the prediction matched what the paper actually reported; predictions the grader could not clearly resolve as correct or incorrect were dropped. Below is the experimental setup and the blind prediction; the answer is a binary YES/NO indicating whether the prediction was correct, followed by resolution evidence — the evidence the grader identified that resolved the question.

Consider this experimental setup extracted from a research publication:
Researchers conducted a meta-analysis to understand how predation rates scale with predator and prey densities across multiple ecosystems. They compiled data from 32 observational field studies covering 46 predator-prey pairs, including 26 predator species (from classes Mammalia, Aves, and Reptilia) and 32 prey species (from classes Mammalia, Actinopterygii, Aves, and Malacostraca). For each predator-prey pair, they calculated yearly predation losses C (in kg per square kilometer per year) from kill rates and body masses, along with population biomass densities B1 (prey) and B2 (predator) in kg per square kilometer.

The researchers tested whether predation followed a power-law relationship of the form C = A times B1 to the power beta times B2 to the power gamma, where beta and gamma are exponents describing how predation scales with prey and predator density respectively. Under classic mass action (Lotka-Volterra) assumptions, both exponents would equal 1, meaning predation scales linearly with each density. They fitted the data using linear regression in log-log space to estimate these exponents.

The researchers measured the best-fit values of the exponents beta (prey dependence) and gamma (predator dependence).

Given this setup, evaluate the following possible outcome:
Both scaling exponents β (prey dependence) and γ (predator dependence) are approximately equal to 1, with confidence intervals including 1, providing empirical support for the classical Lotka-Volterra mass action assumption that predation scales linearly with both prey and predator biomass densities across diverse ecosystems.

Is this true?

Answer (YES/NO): NO